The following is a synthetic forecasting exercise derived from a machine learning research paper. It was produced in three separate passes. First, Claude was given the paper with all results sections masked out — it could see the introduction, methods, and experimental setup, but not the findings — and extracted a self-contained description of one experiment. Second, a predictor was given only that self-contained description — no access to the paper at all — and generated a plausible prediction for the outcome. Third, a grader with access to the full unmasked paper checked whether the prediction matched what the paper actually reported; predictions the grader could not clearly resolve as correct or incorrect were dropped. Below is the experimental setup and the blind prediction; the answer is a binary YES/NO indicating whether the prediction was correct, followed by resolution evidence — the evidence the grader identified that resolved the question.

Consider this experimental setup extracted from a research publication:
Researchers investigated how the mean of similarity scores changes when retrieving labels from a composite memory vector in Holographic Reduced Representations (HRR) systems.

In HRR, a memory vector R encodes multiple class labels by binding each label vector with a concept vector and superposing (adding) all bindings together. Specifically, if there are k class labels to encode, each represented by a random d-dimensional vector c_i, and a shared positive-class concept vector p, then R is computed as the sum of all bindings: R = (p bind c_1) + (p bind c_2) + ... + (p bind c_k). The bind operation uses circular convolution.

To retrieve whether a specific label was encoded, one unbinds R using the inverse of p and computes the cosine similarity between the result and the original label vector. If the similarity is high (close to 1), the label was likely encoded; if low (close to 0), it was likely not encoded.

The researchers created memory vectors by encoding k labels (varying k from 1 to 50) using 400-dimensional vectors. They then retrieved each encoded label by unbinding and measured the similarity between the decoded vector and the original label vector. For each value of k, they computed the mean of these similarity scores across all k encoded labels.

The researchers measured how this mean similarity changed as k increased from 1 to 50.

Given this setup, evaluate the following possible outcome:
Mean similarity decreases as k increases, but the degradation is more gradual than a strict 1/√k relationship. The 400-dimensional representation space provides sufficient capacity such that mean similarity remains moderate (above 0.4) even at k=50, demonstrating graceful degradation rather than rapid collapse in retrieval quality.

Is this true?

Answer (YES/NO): NO